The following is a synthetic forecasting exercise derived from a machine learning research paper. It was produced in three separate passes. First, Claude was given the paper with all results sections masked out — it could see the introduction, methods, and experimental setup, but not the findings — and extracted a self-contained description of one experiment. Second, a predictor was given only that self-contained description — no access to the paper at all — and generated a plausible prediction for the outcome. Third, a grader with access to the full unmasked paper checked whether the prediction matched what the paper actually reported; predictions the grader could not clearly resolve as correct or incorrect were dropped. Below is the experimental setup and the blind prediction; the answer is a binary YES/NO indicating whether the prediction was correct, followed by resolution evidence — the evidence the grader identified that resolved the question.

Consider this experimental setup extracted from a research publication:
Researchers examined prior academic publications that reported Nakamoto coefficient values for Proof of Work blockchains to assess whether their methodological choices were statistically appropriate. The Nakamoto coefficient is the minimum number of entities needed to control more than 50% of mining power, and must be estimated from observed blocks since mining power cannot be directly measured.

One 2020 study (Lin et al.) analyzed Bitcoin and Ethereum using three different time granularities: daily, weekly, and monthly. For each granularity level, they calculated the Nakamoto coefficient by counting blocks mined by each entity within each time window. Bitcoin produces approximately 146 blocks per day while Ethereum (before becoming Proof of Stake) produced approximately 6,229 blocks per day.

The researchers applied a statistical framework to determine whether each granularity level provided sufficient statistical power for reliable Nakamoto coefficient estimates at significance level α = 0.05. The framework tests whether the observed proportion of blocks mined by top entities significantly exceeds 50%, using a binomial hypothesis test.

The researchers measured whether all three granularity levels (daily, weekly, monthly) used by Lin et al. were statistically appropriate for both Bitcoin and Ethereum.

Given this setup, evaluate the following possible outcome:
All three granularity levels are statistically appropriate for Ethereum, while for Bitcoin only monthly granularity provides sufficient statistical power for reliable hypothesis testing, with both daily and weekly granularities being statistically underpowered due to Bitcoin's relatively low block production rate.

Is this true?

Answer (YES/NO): NO